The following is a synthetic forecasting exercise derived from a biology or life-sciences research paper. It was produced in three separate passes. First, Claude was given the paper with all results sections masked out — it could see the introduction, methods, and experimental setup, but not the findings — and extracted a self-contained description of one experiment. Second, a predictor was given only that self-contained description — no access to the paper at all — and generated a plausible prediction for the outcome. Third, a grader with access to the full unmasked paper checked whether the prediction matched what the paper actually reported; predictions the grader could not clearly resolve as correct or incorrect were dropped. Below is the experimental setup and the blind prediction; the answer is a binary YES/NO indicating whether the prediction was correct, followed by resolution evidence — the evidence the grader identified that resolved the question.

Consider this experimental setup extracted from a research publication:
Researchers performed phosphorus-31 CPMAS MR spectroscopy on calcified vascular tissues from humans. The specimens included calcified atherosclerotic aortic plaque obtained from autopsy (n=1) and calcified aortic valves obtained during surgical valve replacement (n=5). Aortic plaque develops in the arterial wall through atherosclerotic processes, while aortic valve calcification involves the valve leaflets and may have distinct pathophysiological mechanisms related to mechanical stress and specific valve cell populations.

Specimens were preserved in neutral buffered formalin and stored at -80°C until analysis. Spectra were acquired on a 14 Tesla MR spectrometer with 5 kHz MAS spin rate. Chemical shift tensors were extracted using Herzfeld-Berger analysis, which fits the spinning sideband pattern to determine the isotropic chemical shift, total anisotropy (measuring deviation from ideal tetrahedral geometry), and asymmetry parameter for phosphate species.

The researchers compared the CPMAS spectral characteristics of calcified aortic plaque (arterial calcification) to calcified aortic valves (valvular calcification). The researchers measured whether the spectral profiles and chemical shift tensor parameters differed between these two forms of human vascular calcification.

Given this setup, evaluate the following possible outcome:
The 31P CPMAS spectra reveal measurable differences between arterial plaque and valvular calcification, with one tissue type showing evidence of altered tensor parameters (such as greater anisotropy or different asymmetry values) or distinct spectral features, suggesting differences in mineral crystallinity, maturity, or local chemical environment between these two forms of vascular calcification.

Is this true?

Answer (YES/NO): NO